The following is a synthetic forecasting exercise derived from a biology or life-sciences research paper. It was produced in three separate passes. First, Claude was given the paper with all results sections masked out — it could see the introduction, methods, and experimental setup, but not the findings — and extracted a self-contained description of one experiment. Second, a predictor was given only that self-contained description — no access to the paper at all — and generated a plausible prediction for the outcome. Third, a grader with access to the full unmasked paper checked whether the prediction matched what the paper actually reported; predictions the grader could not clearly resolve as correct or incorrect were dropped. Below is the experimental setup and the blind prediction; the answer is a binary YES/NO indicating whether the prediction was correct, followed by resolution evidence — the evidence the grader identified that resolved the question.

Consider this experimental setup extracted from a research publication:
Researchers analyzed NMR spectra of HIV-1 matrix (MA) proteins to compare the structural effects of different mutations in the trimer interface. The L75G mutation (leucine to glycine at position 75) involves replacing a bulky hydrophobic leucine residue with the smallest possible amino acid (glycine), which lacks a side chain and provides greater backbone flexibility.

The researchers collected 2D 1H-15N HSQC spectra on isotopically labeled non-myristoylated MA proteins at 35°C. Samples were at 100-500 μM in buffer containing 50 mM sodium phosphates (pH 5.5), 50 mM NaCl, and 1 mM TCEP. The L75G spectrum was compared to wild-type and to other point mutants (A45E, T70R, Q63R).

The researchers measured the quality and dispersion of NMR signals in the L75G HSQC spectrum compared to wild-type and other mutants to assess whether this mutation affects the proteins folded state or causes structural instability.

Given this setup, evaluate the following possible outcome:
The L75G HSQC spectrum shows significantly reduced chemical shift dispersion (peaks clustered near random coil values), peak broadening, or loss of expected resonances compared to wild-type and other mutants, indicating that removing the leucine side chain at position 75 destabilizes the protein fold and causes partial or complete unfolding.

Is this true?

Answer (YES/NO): NO